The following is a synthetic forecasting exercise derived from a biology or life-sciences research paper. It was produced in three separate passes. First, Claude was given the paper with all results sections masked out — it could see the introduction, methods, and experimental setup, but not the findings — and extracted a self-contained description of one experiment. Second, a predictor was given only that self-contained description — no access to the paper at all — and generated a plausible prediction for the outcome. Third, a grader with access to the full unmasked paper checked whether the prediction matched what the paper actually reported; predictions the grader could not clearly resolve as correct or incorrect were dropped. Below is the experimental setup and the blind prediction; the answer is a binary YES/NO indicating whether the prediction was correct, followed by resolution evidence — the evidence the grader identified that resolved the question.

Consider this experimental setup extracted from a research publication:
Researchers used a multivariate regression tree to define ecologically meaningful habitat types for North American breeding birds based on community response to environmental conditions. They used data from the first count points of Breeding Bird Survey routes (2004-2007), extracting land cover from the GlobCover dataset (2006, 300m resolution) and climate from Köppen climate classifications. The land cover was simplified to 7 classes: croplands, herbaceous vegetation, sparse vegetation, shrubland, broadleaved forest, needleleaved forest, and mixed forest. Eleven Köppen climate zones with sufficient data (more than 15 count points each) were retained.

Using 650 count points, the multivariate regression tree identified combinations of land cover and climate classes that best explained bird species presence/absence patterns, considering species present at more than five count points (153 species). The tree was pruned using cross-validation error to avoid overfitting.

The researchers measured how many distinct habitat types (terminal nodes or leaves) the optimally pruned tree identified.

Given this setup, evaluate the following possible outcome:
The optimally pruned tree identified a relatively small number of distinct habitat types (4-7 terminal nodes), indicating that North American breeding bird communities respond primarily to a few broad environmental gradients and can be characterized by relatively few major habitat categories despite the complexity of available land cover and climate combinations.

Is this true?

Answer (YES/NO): NO